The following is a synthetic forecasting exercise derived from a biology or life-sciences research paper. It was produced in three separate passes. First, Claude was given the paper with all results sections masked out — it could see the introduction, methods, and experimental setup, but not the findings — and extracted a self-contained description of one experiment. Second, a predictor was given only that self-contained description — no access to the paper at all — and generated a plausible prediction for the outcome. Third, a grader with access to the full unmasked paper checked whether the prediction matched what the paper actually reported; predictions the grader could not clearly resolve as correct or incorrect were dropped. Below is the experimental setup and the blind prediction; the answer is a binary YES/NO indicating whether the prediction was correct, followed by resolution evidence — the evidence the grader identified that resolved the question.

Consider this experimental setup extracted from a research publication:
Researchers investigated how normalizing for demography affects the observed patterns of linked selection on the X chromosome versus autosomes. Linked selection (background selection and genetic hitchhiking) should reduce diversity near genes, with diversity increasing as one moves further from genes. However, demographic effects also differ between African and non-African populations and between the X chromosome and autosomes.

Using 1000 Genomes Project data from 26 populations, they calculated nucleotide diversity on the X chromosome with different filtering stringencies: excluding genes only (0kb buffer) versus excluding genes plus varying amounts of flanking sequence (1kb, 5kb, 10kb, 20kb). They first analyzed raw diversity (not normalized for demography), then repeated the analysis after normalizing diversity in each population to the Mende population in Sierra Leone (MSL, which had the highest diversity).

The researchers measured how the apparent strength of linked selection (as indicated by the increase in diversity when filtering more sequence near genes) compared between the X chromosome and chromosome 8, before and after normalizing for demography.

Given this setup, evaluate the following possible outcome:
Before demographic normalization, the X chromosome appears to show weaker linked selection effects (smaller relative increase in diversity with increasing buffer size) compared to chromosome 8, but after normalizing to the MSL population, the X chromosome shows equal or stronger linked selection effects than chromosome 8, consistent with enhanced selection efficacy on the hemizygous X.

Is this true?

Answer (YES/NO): NO